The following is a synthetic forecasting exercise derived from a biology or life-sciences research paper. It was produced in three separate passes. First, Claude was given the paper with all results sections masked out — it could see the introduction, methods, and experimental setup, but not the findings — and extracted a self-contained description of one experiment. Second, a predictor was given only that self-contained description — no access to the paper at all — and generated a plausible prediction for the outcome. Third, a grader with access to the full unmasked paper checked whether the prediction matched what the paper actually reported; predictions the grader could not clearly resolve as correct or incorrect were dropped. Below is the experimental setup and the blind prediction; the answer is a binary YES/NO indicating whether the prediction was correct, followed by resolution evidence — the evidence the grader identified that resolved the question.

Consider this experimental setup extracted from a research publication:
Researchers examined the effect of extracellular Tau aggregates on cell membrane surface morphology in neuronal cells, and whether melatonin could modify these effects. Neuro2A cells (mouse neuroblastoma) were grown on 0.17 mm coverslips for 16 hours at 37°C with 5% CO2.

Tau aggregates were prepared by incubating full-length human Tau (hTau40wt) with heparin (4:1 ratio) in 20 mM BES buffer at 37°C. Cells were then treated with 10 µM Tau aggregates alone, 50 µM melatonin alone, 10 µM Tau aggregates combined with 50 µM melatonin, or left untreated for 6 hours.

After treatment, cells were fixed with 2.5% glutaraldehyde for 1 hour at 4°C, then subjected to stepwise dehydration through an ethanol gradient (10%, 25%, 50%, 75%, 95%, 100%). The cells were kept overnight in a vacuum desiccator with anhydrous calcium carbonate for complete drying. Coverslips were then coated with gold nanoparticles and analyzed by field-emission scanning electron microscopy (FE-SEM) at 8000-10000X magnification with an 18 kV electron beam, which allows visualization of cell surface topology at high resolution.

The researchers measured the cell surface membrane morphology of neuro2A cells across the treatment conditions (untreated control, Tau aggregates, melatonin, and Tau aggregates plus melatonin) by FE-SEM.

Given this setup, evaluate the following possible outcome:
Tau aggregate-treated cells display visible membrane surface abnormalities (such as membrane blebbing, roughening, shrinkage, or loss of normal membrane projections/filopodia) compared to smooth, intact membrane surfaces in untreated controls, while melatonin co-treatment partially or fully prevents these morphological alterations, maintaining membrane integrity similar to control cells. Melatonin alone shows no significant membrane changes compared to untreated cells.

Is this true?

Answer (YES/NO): YES